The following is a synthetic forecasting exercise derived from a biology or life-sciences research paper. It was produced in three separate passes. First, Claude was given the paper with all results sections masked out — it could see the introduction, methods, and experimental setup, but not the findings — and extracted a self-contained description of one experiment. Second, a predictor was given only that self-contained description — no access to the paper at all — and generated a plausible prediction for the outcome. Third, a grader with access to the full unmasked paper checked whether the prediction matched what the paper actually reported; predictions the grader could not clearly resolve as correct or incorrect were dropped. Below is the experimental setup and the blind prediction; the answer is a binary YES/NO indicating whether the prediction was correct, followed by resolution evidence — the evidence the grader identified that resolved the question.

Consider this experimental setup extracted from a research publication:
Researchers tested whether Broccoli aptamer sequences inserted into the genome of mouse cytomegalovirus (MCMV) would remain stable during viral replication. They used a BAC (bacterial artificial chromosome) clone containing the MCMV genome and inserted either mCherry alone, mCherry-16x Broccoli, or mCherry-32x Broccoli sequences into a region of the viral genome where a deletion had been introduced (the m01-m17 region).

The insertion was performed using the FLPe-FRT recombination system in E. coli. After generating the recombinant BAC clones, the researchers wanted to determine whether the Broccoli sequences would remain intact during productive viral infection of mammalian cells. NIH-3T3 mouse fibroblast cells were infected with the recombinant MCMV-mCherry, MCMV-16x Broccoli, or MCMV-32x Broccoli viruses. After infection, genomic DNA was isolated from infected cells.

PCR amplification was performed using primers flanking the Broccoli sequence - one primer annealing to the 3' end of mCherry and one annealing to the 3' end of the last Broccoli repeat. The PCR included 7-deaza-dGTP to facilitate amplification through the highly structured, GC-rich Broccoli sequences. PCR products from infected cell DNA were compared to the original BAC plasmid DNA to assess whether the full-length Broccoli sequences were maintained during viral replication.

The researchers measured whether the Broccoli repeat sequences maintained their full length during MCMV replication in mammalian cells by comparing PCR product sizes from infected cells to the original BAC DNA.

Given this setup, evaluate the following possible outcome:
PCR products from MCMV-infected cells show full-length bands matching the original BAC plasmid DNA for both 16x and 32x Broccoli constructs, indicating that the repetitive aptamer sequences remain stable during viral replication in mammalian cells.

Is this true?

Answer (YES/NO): NO